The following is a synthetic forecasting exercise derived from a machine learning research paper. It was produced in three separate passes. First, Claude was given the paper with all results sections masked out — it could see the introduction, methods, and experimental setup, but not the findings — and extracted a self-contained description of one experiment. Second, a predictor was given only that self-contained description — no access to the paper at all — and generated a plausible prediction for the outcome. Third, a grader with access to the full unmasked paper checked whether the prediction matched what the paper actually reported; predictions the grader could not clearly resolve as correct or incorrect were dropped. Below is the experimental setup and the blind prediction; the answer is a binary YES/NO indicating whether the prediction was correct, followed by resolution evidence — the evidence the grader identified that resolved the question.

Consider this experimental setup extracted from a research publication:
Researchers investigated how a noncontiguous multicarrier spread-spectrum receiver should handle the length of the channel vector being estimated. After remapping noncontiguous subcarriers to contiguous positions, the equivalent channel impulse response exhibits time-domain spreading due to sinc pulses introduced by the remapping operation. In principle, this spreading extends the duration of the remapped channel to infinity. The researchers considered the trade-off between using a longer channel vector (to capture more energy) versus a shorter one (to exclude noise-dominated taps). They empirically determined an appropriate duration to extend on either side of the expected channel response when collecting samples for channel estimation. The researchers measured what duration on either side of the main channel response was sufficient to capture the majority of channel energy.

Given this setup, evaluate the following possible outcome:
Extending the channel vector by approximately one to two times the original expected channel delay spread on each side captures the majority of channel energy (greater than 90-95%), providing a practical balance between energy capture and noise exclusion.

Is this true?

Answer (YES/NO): NO